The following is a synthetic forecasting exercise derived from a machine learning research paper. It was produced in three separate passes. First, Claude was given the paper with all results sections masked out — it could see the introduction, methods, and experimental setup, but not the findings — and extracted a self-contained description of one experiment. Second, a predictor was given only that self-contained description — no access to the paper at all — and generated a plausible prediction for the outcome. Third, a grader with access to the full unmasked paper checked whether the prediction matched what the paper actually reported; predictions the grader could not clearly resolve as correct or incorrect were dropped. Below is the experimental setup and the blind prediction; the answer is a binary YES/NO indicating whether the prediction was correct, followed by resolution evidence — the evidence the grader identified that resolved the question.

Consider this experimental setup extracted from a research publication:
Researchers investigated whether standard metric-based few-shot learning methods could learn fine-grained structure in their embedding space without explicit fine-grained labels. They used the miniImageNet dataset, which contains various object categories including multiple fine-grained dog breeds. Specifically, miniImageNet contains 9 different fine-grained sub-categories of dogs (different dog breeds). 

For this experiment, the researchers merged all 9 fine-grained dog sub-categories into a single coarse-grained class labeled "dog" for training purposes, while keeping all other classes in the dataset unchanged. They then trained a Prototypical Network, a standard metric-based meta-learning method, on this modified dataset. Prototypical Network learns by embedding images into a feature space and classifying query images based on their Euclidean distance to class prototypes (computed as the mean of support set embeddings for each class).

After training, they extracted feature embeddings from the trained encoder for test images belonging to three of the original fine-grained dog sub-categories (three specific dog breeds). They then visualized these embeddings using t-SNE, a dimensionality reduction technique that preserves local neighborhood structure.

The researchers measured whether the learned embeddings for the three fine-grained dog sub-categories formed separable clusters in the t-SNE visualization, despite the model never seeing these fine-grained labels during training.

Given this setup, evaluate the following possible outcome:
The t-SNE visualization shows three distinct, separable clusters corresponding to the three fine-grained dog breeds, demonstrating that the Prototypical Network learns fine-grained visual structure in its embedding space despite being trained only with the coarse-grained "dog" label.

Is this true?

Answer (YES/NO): NO